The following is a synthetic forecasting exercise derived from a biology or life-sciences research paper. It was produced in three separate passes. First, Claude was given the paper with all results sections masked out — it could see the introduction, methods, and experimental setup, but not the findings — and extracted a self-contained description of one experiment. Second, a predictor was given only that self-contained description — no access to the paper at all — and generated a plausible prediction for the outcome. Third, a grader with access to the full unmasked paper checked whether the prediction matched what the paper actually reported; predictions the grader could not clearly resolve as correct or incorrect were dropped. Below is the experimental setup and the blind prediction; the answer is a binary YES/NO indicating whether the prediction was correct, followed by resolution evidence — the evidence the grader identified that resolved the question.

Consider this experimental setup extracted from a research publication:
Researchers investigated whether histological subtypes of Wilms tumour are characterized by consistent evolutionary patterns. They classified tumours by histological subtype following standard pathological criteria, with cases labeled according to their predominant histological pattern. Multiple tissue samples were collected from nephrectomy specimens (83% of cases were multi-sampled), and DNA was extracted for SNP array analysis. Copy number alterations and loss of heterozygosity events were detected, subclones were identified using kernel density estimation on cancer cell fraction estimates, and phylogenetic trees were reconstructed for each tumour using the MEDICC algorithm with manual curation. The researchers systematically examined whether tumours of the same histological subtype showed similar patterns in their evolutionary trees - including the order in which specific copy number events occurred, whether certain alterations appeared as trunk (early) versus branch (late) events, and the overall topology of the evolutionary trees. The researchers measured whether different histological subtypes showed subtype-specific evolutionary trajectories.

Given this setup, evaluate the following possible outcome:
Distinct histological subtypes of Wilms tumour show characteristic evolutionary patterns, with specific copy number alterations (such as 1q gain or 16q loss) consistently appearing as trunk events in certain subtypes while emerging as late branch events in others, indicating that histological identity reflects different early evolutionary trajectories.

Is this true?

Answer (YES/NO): YES